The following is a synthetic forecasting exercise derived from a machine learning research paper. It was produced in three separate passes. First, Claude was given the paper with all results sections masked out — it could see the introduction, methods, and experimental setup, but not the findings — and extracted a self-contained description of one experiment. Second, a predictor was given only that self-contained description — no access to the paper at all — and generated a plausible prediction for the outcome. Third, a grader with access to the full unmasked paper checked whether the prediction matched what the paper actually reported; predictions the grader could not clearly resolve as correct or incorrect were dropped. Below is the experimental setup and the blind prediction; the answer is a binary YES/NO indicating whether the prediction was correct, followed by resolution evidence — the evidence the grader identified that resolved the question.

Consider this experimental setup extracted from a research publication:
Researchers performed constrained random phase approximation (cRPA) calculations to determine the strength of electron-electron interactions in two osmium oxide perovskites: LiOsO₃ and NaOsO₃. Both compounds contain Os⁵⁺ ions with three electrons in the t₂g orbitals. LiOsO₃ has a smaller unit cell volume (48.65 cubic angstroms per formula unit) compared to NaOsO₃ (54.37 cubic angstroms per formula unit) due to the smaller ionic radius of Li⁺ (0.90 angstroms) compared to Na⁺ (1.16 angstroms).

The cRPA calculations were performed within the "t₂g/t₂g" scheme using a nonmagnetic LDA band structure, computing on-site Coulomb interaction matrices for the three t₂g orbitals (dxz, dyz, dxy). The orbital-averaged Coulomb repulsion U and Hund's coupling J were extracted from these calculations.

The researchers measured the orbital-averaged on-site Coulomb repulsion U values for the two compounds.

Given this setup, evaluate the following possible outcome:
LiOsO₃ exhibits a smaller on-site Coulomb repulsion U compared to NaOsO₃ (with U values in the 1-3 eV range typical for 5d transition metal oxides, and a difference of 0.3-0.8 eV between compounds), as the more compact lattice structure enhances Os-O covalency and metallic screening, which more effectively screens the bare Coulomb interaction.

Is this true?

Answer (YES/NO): NO